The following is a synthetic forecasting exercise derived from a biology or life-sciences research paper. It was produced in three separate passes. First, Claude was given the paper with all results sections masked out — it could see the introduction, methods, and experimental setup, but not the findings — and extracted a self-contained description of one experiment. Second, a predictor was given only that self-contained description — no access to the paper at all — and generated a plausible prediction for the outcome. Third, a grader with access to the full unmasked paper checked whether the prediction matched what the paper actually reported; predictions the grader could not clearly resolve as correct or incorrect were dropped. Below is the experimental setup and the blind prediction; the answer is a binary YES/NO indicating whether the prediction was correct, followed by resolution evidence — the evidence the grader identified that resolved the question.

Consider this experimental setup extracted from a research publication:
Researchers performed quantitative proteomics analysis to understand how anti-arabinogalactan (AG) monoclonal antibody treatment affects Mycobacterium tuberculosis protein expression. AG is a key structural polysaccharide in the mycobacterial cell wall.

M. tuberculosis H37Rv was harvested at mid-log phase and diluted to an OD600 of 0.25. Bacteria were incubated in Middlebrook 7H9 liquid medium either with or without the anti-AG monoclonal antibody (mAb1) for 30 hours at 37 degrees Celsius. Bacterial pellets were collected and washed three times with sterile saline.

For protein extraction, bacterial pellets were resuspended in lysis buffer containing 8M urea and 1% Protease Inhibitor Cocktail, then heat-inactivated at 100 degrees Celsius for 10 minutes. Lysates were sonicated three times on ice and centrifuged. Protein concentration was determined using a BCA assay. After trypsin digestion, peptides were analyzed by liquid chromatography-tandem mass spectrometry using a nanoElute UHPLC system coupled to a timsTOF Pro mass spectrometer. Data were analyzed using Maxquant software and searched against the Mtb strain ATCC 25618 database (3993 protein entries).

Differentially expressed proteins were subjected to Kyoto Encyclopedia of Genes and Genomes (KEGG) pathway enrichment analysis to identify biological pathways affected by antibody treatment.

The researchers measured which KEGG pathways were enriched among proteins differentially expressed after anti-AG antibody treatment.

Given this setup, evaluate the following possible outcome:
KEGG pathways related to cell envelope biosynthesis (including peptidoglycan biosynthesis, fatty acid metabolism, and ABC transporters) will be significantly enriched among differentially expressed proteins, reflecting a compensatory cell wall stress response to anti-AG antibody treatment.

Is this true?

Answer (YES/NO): NO